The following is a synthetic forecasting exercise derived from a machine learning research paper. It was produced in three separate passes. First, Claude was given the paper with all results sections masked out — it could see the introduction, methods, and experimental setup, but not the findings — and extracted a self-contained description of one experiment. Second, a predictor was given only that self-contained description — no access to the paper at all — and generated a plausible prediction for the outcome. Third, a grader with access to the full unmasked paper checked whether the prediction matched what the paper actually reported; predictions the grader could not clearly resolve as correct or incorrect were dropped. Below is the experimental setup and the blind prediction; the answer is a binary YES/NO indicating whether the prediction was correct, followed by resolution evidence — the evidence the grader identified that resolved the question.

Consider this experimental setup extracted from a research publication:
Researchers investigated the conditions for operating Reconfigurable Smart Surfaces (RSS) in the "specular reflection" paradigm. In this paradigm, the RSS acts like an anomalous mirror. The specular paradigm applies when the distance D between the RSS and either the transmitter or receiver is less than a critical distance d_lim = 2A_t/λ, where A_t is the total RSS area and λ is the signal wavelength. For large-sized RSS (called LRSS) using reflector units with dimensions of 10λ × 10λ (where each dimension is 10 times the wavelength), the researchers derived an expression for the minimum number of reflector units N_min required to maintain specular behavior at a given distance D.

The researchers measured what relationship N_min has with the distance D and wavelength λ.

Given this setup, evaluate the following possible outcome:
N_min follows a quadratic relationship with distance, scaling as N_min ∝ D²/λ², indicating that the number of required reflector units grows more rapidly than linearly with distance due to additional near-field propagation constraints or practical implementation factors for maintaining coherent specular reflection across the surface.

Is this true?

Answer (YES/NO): NO